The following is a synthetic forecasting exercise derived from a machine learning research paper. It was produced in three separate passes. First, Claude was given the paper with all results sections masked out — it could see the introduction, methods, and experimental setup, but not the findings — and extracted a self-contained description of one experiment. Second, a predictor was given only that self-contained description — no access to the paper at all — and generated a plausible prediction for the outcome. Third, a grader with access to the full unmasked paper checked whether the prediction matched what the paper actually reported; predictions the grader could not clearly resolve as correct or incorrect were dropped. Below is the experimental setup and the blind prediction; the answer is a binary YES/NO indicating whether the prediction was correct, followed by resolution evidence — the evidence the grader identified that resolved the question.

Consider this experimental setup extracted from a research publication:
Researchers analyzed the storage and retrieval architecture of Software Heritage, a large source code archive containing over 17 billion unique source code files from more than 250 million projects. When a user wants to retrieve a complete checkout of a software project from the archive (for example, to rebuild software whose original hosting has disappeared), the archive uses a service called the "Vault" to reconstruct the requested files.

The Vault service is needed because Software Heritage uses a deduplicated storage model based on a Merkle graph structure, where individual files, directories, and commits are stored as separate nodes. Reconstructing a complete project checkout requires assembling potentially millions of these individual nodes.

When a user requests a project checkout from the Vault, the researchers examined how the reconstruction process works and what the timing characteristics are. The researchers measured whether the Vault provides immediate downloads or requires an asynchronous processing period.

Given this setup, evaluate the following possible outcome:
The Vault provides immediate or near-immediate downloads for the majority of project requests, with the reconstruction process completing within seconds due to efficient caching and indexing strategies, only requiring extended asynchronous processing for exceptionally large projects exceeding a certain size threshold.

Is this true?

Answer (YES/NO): NO